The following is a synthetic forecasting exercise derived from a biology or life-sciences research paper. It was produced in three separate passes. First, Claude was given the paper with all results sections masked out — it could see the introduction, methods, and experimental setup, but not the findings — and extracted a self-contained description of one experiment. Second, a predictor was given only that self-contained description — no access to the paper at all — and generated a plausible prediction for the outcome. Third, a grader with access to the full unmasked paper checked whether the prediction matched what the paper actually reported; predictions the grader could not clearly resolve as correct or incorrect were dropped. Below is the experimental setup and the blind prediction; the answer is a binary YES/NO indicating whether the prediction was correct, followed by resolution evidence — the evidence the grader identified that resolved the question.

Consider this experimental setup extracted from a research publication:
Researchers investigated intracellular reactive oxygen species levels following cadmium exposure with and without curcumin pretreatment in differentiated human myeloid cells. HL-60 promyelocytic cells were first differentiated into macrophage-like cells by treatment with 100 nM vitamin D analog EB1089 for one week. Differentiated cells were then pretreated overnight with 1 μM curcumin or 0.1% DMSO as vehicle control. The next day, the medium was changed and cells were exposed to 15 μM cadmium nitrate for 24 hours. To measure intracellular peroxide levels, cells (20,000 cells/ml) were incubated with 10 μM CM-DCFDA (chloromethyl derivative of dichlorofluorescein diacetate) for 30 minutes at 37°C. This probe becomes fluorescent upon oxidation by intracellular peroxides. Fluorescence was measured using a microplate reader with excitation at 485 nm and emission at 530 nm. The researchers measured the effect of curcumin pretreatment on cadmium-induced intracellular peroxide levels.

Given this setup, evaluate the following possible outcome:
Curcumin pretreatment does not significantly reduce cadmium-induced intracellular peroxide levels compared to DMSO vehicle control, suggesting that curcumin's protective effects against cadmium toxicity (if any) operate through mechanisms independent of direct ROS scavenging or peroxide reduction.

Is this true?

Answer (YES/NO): NO